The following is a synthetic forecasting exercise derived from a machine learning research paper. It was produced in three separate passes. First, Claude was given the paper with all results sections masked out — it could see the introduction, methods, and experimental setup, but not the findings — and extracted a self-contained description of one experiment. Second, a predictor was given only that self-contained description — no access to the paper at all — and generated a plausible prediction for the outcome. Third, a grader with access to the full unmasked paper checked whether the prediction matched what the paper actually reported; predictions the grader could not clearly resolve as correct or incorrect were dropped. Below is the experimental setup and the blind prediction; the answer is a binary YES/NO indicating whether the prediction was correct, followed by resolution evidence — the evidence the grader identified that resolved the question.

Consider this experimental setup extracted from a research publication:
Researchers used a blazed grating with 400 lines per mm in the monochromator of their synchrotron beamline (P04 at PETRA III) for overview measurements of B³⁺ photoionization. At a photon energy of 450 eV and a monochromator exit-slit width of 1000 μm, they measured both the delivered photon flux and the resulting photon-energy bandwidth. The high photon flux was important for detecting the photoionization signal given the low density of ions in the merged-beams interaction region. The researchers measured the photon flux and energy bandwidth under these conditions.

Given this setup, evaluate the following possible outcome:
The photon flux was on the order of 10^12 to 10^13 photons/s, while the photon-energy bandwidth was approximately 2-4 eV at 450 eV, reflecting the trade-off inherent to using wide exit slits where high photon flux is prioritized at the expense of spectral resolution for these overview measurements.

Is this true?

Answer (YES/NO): NO